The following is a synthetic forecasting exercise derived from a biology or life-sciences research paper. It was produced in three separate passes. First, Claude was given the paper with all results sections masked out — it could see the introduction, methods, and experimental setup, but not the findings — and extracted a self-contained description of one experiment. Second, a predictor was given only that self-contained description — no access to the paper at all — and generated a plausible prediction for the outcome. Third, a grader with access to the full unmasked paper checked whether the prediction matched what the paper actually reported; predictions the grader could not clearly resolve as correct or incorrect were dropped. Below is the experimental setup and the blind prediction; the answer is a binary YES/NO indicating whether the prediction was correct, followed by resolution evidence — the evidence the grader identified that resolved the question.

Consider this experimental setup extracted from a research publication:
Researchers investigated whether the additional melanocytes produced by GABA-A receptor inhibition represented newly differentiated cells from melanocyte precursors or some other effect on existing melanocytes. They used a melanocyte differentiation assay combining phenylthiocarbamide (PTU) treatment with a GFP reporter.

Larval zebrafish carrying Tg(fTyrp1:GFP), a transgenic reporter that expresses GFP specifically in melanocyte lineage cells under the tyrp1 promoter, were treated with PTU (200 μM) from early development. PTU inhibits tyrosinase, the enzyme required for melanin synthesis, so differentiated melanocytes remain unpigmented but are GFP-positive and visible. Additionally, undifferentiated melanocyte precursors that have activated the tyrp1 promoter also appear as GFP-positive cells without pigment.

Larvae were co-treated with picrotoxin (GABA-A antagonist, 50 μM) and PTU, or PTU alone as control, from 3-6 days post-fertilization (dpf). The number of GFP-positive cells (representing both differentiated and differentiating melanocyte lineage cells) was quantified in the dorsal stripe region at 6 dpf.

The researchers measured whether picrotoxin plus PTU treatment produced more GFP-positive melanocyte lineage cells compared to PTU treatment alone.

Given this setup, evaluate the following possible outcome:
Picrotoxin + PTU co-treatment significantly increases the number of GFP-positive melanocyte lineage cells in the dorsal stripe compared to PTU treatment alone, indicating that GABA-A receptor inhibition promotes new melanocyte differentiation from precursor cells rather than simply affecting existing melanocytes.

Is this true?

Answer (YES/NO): YES